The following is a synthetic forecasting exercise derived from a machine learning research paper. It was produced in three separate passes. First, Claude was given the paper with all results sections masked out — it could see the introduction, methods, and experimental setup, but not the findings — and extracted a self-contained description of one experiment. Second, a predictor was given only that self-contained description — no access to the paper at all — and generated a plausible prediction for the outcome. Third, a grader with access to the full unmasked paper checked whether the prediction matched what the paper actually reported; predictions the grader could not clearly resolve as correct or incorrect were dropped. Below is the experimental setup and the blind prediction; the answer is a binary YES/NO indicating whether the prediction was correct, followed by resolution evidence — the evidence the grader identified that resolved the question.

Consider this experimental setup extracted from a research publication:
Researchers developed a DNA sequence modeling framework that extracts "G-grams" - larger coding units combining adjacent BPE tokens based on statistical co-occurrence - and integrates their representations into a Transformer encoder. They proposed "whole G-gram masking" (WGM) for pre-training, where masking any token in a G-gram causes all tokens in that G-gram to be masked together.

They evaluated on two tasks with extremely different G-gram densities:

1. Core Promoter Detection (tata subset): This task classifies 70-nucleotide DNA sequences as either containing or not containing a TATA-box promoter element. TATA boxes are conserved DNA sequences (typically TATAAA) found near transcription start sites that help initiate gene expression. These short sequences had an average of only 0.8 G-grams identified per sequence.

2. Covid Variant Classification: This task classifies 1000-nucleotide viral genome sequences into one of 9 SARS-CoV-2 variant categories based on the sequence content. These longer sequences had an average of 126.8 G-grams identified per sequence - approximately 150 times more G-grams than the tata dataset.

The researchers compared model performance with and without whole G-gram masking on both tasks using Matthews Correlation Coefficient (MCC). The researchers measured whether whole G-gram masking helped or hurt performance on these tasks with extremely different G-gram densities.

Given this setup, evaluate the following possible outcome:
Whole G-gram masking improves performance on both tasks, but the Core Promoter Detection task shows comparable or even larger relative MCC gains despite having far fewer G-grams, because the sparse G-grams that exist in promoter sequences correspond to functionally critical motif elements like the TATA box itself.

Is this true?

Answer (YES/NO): NO